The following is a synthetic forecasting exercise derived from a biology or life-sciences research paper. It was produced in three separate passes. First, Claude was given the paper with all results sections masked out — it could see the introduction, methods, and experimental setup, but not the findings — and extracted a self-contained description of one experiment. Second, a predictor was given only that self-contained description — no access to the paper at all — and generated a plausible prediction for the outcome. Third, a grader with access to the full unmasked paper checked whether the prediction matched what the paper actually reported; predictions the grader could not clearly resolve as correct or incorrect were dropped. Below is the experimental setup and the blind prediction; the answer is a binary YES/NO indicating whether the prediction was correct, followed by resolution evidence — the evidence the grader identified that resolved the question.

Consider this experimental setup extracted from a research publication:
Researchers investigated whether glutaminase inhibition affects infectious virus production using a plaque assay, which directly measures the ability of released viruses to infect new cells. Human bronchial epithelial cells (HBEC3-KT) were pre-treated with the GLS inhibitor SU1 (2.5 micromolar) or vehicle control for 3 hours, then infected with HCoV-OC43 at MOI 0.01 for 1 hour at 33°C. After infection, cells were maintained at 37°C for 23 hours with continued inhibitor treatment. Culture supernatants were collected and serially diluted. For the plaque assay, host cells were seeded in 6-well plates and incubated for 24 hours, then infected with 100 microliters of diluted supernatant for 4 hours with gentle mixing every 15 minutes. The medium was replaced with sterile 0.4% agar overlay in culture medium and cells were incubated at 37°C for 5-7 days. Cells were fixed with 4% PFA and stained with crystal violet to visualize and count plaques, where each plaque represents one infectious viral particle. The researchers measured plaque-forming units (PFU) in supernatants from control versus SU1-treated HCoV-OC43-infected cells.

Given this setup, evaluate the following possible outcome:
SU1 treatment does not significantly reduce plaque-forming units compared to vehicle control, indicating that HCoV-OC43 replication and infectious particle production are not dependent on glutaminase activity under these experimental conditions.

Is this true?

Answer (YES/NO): NO